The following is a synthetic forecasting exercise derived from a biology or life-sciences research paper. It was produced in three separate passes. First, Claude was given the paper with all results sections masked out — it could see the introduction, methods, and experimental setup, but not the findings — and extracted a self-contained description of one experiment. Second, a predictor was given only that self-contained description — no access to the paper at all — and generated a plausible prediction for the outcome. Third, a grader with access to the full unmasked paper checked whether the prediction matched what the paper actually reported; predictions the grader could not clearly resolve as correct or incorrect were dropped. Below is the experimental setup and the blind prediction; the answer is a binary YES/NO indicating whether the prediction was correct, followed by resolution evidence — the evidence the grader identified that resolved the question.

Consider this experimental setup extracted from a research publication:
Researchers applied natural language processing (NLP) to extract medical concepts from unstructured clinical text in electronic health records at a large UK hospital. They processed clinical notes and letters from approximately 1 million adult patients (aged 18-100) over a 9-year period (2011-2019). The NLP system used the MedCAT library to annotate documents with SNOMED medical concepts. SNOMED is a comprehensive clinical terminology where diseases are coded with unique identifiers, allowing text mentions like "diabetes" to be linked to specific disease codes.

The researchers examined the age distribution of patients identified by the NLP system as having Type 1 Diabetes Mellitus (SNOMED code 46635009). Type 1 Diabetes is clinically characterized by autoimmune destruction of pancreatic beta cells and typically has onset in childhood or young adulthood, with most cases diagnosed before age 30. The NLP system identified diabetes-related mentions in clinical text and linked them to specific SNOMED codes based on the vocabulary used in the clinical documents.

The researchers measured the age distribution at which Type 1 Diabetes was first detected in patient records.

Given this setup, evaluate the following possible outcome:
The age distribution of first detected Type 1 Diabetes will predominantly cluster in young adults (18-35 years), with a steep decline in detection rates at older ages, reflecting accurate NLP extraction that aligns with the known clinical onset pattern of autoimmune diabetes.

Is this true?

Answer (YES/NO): NO